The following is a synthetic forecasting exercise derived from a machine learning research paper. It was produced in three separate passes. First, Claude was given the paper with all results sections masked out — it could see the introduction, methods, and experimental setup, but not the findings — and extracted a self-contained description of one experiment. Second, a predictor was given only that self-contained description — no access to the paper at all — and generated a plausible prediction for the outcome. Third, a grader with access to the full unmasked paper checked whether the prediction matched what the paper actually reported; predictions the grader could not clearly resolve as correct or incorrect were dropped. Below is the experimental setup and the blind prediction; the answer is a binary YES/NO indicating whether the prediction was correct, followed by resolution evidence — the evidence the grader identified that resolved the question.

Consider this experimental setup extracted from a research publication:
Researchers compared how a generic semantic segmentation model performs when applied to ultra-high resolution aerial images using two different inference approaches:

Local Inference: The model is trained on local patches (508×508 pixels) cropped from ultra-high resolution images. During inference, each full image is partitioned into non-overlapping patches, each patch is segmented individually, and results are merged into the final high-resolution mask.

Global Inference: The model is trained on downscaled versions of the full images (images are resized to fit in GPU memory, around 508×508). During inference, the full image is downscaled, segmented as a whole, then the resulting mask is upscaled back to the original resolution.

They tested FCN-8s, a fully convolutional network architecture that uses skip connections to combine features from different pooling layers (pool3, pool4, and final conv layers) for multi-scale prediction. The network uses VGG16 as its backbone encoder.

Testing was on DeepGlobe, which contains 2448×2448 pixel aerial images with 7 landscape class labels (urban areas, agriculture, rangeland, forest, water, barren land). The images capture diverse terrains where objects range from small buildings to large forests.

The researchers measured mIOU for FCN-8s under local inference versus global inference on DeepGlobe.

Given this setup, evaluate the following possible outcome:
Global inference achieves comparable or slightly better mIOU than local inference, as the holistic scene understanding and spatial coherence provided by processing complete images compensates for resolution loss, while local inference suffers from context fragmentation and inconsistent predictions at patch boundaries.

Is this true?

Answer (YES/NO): NO